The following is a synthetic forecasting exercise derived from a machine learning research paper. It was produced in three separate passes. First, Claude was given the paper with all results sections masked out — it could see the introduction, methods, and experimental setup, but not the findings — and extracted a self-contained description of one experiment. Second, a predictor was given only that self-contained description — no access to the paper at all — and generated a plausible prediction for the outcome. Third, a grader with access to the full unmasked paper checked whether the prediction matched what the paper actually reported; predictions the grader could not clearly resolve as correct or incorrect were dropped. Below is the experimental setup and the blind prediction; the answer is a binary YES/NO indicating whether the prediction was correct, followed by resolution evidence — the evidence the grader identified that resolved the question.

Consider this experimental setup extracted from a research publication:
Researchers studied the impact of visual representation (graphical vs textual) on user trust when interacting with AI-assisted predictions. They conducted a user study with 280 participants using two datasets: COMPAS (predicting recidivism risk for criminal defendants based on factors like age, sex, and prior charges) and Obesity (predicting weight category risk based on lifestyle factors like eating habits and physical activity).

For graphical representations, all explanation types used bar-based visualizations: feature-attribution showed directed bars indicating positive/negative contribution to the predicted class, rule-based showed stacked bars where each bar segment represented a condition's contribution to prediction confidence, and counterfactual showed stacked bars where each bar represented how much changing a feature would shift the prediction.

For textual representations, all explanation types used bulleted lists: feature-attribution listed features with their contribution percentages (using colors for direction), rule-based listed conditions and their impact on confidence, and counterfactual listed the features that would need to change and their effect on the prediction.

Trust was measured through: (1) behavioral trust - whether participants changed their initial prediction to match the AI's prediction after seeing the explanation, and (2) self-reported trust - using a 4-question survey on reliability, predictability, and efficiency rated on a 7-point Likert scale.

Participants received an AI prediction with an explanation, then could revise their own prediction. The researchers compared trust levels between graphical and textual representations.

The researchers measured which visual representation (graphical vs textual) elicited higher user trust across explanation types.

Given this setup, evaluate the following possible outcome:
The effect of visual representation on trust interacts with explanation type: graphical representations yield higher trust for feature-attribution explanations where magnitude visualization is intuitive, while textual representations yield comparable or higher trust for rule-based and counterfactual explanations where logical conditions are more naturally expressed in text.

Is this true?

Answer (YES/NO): NO